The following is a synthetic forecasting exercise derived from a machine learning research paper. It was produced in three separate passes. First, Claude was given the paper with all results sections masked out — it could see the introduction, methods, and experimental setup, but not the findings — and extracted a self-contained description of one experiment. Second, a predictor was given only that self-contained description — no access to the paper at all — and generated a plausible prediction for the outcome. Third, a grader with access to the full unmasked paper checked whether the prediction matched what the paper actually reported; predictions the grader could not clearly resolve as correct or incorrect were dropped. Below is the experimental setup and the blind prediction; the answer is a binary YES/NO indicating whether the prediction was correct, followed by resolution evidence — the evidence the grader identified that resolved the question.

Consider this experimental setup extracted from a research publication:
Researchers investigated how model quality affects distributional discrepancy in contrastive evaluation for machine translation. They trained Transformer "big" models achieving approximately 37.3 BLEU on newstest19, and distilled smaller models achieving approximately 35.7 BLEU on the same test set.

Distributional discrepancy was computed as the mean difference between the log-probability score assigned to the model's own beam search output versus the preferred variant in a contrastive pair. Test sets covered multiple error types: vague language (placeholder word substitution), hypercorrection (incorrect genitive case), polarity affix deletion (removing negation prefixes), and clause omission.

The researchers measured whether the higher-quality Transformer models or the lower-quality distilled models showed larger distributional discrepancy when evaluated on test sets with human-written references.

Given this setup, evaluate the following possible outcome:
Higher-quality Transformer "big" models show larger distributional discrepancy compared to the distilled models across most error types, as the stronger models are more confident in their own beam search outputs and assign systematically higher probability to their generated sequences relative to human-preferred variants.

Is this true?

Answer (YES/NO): NO